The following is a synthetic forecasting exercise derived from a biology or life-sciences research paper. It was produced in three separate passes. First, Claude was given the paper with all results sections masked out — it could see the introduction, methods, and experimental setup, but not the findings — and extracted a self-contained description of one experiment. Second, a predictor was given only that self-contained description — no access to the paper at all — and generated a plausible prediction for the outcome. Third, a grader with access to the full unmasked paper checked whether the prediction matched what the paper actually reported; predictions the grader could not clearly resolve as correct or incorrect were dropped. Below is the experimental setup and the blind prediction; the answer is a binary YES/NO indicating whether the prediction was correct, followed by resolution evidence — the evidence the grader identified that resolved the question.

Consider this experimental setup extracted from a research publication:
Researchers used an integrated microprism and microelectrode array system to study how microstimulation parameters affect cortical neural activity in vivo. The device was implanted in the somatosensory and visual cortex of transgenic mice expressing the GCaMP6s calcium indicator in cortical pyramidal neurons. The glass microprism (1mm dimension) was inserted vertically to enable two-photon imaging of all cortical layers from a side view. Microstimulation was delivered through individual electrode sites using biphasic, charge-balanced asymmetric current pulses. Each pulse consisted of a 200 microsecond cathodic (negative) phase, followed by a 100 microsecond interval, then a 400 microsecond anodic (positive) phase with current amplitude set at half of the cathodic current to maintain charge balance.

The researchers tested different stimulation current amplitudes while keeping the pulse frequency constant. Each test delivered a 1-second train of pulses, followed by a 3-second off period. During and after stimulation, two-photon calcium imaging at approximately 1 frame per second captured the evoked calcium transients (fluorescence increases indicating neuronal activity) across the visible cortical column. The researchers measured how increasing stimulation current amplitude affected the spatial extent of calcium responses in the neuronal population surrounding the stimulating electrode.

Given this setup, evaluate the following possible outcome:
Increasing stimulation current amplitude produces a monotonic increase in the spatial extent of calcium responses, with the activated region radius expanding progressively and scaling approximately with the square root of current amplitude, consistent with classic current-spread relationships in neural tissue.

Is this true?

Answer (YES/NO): NO